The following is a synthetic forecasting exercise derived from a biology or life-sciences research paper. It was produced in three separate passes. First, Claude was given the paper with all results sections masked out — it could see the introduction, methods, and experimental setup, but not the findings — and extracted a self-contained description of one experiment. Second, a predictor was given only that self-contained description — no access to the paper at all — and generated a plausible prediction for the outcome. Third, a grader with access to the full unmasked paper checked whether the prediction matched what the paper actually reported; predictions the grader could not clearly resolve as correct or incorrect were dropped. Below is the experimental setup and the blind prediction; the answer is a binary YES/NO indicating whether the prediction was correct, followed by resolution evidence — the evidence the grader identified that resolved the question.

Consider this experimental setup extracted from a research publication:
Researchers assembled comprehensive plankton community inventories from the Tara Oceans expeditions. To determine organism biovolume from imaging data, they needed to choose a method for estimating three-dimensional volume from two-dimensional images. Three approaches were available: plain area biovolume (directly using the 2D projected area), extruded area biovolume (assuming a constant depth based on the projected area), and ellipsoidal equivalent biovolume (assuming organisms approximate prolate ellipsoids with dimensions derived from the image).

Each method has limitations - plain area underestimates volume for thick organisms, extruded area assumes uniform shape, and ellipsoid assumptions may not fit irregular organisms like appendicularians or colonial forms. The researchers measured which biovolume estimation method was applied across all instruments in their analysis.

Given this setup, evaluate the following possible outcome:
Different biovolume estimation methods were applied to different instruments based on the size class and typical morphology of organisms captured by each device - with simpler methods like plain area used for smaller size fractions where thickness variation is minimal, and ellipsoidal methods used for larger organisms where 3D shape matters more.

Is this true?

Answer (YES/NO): NO